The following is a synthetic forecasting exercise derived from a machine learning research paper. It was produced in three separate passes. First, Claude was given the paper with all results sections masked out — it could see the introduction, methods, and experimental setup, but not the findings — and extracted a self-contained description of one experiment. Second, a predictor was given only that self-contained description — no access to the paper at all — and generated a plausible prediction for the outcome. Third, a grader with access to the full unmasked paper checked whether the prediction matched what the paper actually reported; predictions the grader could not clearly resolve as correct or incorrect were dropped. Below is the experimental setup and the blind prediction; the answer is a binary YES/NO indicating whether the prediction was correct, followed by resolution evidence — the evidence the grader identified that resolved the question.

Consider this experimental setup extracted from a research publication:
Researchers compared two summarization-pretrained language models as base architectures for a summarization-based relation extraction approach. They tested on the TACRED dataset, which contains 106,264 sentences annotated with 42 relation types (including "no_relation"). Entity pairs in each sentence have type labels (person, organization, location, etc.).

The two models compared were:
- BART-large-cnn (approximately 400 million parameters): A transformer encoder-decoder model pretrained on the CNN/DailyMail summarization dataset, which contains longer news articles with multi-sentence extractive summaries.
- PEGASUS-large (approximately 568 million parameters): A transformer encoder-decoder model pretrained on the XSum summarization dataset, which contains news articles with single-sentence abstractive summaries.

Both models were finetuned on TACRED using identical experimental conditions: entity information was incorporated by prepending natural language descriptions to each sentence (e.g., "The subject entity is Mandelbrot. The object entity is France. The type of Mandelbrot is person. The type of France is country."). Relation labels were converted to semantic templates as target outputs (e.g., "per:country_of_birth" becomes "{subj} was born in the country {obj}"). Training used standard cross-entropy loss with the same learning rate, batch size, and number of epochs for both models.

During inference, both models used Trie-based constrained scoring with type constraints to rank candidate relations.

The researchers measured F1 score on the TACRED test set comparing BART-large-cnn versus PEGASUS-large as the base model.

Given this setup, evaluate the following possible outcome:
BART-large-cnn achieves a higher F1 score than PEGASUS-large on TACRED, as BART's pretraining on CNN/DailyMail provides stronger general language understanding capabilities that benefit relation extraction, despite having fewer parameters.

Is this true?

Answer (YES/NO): NO